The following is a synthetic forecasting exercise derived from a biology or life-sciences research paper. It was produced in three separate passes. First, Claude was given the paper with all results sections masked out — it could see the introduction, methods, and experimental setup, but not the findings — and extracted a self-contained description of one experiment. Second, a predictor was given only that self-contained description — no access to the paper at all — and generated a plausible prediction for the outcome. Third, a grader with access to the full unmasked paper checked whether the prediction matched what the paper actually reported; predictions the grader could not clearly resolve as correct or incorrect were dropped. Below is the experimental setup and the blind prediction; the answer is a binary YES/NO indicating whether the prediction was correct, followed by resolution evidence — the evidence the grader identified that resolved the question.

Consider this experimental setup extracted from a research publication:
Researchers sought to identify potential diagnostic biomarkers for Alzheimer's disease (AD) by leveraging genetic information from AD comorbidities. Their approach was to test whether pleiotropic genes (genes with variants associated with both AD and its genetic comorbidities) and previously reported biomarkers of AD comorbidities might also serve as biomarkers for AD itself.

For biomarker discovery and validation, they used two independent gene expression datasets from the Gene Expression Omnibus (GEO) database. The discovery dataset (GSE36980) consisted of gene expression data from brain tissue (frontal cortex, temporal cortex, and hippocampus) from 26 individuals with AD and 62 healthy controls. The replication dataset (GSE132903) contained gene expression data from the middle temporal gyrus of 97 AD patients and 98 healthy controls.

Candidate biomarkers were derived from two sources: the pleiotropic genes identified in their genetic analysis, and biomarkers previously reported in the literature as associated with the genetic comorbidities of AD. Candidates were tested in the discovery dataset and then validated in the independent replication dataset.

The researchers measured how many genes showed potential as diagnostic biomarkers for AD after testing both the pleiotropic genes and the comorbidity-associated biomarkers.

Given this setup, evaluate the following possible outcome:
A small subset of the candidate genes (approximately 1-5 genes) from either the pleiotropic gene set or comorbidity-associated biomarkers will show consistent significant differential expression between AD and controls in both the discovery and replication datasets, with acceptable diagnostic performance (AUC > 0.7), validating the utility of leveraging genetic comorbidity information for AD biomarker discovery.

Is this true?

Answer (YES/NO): NO